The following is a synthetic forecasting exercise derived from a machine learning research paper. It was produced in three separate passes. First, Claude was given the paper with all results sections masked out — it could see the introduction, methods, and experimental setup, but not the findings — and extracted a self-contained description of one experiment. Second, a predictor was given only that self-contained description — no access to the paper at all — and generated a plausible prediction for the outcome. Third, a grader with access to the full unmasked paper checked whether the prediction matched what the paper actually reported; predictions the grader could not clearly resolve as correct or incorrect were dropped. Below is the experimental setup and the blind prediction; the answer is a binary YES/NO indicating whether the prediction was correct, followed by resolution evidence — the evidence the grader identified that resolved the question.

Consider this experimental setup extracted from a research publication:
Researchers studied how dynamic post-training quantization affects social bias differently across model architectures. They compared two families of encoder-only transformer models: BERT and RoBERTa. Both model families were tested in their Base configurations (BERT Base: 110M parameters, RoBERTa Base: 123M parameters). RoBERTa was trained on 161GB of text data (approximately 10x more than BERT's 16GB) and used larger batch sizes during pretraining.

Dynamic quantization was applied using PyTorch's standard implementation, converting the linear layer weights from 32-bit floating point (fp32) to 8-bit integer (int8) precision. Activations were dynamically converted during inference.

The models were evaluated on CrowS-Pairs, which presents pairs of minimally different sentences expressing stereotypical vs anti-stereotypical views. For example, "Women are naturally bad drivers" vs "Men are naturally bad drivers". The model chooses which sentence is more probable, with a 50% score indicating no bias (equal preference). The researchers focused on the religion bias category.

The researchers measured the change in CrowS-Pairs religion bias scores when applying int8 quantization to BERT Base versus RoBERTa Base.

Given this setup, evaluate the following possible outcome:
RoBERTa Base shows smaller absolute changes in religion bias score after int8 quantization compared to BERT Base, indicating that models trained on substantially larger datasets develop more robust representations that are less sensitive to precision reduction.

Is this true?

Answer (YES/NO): YES